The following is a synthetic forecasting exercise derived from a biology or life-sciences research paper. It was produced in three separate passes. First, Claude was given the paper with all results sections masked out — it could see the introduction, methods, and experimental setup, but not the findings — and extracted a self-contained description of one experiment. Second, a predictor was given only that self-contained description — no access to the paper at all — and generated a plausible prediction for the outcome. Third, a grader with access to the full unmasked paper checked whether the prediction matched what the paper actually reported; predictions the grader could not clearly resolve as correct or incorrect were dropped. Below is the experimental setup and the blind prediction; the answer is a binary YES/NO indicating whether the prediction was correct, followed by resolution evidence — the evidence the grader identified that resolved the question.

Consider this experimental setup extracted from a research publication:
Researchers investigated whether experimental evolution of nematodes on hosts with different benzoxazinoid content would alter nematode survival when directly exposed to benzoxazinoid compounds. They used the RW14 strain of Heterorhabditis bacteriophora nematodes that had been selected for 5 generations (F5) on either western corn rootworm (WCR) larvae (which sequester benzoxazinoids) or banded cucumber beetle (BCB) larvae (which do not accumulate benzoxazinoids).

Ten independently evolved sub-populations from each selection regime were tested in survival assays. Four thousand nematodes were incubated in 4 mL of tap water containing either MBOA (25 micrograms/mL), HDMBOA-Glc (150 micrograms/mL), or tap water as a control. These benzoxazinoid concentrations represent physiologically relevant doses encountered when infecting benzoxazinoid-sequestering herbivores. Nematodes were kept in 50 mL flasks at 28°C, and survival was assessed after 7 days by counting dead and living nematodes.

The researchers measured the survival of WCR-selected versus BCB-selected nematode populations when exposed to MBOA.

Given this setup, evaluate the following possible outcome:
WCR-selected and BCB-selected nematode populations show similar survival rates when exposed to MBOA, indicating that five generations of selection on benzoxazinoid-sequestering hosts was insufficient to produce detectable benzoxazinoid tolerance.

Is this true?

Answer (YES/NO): NO